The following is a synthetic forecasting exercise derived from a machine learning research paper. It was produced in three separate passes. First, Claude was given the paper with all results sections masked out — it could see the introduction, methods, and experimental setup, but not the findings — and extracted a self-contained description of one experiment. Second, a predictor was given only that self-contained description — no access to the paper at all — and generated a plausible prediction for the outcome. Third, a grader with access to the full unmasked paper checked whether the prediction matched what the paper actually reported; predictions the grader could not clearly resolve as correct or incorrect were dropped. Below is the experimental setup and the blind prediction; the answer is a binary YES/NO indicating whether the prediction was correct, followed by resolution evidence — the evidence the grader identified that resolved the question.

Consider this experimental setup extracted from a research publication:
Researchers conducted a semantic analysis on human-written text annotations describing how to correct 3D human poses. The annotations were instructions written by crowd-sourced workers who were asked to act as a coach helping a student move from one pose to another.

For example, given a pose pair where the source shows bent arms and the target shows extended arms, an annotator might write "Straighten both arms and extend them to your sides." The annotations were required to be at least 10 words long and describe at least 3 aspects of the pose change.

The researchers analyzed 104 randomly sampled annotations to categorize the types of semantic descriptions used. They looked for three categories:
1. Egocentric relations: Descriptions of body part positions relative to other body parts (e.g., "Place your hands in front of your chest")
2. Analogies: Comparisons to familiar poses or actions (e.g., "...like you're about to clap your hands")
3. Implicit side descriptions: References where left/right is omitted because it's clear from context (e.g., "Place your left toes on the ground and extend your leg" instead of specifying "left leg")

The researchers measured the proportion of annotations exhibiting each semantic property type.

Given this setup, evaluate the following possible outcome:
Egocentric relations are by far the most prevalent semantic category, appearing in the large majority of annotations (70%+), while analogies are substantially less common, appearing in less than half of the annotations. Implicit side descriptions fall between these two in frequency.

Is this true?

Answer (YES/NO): YES